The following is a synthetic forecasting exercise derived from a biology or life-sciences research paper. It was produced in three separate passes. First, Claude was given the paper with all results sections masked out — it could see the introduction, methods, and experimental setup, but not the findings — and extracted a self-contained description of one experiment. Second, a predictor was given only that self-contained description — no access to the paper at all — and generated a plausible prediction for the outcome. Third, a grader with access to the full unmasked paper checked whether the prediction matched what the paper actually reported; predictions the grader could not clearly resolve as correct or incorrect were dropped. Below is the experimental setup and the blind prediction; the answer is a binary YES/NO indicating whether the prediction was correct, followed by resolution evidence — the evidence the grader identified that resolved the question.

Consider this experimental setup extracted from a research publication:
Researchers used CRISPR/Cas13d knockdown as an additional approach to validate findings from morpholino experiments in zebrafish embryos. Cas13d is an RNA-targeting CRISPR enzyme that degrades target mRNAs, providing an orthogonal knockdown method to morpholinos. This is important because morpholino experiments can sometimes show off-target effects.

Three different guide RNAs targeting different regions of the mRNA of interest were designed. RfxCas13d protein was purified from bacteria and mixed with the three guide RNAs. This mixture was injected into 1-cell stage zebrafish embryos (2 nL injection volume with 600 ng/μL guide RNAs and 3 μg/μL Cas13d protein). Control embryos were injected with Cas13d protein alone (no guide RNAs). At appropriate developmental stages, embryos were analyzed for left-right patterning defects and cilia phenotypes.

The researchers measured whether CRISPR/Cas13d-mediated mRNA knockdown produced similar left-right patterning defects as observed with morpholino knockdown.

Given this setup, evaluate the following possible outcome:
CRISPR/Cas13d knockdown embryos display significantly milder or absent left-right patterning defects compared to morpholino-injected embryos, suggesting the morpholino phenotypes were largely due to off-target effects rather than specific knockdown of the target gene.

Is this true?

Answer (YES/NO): NO